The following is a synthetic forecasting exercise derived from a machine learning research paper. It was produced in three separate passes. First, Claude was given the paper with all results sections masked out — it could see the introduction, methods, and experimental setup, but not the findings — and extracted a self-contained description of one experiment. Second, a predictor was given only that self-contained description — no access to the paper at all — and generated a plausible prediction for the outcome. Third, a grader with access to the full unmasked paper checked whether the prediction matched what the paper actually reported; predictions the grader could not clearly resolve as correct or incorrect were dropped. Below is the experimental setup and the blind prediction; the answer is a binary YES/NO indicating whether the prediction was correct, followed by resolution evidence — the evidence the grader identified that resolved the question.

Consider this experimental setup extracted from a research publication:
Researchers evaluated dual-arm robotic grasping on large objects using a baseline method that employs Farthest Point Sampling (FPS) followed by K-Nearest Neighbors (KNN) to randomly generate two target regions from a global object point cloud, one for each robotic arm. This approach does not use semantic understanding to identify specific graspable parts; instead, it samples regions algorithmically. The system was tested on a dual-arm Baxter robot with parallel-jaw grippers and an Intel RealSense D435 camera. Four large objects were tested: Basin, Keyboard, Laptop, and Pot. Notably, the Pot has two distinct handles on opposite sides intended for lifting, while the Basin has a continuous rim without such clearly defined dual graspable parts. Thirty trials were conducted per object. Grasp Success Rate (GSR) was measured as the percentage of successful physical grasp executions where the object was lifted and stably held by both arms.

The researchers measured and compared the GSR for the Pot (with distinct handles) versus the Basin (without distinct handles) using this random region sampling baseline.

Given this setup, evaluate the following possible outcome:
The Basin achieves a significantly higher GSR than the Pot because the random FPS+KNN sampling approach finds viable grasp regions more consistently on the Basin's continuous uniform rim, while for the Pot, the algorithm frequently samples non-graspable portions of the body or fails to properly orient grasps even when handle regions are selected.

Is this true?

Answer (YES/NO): YES